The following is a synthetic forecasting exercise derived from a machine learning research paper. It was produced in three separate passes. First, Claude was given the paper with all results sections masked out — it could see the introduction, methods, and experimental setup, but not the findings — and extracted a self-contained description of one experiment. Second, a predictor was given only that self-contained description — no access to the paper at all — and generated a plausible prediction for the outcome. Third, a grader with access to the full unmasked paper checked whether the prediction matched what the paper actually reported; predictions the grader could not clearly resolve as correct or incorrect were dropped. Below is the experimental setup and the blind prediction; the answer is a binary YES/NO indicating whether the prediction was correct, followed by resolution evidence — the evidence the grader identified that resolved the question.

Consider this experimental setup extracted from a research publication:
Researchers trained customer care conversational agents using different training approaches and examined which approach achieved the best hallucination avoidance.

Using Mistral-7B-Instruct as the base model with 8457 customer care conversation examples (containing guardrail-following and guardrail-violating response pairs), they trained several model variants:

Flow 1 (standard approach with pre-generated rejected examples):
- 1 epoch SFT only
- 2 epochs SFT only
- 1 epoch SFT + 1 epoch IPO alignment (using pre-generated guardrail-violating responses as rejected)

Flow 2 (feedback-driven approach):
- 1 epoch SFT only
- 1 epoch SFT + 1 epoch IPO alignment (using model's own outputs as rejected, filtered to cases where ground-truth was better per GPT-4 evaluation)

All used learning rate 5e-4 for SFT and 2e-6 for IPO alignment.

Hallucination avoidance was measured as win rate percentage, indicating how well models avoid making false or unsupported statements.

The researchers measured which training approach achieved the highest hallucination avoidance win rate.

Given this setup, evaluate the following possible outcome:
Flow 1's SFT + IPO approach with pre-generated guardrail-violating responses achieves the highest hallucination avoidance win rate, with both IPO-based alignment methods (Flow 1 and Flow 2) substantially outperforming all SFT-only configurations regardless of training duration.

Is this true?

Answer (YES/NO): NO